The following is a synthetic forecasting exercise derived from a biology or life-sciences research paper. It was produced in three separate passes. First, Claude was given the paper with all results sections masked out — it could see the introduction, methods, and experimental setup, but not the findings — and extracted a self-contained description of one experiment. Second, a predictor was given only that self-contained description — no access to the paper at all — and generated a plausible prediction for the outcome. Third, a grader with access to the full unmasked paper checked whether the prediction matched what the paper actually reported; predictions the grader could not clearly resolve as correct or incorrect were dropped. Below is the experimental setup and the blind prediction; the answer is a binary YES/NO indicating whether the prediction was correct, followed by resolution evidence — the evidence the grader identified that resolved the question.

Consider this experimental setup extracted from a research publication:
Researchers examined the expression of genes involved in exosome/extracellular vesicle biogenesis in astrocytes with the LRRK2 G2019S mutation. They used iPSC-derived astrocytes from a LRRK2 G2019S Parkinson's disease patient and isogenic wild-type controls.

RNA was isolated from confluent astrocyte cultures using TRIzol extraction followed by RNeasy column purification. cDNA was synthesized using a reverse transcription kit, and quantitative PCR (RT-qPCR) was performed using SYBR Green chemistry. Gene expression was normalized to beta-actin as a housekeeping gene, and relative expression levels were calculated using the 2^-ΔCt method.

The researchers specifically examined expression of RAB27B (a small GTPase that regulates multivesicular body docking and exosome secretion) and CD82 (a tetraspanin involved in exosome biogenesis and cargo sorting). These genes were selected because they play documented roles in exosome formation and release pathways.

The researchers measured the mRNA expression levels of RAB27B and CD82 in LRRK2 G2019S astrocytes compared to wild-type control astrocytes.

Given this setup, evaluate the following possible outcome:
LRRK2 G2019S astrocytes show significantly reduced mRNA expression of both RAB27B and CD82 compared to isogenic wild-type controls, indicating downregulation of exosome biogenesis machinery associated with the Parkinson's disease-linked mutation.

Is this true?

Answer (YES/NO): NO